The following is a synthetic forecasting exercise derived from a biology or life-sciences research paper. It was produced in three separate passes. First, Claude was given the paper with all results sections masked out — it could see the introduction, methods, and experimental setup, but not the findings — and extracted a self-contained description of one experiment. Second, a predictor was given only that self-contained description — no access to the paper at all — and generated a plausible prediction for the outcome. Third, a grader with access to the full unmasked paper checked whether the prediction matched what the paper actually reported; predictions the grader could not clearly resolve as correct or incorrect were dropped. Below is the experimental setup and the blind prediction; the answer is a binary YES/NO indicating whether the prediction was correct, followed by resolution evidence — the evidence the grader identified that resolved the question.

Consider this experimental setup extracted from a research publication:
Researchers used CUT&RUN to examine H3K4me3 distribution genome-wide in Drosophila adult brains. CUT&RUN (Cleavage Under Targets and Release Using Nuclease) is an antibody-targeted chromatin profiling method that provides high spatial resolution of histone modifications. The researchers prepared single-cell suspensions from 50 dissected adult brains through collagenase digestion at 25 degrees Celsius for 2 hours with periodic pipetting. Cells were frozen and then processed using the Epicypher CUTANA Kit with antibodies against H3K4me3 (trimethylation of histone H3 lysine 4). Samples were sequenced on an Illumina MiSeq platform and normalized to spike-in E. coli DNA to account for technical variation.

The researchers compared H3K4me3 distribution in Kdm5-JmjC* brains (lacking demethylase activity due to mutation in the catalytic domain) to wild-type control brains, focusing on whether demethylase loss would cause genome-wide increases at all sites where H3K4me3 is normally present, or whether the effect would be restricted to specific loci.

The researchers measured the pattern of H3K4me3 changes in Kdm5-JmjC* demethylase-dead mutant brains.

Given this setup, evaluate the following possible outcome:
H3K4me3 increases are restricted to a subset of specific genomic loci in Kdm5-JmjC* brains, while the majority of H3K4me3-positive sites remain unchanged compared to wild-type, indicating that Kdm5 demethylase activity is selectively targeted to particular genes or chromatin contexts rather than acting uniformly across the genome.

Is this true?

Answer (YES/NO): NO